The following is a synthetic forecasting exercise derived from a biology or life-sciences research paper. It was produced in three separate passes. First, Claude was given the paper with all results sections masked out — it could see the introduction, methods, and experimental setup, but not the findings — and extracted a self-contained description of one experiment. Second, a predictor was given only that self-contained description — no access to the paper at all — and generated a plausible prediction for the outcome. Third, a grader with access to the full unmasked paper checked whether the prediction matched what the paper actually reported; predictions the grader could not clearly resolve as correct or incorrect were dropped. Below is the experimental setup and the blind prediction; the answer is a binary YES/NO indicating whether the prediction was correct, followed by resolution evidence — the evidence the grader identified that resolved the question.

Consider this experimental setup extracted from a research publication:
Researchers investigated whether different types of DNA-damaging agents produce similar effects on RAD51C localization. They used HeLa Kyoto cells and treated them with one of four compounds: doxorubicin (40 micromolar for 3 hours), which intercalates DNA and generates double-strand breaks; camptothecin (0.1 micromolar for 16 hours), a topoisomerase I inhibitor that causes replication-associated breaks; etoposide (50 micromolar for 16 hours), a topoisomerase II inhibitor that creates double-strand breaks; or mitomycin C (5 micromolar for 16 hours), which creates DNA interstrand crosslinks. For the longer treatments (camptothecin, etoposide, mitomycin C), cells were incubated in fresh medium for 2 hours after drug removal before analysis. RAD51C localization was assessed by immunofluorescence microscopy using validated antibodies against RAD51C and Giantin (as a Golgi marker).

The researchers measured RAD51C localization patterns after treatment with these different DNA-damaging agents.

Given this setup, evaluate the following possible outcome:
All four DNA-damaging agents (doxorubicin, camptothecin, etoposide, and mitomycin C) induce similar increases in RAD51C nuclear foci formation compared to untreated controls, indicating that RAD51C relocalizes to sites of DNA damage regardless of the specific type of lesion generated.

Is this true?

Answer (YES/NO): NO